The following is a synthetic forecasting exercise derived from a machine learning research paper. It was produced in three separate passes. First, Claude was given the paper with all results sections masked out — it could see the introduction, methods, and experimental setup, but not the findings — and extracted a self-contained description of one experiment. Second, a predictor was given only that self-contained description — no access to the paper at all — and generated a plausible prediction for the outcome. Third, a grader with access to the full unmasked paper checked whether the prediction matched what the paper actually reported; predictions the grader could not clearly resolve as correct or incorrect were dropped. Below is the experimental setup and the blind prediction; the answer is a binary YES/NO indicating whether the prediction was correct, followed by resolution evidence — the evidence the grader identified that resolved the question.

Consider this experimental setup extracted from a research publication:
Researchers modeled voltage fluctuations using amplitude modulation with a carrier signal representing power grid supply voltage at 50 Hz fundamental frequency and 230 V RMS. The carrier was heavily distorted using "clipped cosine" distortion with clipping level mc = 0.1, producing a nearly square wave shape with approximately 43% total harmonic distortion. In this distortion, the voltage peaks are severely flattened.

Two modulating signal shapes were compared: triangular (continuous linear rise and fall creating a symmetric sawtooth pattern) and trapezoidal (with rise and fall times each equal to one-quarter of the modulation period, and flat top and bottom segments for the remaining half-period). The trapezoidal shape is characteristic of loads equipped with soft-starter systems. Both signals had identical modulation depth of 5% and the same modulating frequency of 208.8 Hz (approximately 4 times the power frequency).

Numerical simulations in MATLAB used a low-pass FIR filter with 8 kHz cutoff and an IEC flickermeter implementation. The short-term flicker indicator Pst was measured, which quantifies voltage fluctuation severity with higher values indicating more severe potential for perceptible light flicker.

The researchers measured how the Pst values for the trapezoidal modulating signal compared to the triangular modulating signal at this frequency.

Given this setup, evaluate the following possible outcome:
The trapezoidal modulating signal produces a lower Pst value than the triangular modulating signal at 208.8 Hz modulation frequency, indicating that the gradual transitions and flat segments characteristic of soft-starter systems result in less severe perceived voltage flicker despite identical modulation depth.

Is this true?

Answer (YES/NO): NO